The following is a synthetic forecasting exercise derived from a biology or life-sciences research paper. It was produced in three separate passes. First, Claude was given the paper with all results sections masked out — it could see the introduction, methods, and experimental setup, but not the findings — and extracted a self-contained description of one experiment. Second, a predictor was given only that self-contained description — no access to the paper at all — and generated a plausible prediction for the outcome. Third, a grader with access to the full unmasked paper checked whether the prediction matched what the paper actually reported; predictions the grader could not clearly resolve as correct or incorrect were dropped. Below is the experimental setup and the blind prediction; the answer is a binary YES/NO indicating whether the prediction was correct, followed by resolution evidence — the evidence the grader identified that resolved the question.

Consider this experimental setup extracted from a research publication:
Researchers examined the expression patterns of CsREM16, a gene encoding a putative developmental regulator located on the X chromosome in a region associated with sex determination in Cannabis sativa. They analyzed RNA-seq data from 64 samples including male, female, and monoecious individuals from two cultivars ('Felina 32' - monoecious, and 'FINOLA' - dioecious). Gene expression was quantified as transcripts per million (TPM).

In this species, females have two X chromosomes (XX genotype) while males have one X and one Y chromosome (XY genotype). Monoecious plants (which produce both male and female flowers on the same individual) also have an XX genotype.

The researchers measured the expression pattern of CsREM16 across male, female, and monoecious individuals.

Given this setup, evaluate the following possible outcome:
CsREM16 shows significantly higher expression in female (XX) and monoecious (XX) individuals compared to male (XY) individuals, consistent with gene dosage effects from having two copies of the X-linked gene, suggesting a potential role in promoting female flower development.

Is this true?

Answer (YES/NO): YES